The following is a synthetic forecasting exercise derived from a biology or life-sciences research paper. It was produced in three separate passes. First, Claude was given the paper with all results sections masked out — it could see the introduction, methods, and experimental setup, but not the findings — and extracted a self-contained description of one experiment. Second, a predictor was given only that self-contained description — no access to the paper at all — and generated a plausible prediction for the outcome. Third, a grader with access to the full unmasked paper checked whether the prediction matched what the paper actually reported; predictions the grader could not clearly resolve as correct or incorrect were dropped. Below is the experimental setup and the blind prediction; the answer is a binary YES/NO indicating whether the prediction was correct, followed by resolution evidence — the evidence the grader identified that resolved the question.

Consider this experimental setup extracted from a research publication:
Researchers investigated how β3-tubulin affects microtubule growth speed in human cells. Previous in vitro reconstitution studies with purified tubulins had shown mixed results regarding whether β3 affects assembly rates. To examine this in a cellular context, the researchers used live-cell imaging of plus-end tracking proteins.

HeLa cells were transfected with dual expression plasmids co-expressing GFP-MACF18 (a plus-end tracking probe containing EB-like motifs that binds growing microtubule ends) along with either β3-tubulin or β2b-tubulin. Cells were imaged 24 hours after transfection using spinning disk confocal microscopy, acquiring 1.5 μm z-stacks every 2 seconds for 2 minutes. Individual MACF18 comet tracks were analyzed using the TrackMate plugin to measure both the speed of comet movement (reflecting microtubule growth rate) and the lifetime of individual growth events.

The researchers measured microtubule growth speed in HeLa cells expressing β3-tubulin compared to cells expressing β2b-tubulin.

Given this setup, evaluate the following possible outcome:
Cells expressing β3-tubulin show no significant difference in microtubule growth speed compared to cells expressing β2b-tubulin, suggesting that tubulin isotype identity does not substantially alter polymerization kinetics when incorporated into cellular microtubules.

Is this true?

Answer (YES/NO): NO